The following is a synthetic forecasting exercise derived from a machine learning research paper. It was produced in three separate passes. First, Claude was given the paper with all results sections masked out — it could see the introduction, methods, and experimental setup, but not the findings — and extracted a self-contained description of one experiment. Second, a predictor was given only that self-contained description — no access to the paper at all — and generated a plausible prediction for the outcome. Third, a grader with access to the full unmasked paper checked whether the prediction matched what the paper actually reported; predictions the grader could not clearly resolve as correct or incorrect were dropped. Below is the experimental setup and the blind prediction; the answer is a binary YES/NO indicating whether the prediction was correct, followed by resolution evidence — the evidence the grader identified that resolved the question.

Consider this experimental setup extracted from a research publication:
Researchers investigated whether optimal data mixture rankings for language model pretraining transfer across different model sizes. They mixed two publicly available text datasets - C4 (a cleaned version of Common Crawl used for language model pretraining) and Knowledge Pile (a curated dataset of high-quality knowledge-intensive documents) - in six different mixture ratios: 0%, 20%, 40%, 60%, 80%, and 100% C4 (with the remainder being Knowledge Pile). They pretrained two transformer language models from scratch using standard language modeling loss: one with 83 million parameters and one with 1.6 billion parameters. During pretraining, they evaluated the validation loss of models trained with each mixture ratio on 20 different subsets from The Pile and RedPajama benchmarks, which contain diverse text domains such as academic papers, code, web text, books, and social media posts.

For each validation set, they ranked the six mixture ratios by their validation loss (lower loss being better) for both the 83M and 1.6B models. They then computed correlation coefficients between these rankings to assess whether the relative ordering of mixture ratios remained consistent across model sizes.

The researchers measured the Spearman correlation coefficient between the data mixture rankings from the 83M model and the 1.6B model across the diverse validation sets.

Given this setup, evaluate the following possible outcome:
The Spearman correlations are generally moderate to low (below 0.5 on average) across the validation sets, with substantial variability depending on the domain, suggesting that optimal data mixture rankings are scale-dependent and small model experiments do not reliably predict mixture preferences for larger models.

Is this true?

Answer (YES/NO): NO